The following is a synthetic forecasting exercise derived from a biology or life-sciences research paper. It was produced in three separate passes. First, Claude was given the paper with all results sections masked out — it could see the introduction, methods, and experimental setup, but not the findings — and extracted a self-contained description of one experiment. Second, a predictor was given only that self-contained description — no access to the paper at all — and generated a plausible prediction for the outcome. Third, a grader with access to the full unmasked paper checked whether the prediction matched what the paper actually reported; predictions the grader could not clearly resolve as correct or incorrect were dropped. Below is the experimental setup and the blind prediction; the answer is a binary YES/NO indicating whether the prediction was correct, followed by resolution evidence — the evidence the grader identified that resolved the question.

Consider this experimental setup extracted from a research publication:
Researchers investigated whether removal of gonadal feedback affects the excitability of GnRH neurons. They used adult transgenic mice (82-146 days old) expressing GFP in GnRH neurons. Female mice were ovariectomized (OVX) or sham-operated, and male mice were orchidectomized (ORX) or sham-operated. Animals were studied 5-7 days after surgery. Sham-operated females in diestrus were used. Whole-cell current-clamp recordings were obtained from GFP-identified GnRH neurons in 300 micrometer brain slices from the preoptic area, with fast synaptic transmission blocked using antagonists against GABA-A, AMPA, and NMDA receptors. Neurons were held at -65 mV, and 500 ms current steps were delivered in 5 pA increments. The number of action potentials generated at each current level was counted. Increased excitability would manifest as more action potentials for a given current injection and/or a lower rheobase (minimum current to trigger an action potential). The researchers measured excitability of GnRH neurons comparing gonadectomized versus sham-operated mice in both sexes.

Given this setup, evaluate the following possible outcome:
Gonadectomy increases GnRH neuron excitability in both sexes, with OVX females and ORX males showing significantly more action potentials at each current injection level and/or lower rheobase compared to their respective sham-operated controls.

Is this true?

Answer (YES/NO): NO